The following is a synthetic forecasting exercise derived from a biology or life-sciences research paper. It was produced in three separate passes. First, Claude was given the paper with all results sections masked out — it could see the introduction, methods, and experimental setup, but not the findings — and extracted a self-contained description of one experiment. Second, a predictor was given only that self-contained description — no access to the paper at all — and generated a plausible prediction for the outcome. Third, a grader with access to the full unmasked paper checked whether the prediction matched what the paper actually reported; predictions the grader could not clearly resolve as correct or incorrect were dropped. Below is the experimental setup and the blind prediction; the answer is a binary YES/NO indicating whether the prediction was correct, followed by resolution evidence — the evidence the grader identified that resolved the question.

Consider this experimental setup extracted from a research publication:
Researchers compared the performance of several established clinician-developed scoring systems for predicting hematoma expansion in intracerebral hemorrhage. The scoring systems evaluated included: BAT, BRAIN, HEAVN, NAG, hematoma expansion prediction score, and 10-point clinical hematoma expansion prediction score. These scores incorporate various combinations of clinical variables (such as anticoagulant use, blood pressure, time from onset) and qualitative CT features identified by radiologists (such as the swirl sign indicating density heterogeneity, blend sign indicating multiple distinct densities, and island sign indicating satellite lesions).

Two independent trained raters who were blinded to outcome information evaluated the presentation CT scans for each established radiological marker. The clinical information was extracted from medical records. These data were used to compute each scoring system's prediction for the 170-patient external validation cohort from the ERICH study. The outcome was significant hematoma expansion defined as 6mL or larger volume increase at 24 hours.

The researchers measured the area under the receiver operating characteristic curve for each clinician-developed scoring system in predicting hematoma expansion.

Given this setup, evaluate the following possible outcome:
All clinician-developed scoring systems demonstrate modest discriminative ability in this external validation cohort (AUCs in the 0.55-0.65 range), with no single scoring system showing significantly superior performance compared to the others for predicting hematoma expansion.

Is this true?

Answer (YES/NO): NO